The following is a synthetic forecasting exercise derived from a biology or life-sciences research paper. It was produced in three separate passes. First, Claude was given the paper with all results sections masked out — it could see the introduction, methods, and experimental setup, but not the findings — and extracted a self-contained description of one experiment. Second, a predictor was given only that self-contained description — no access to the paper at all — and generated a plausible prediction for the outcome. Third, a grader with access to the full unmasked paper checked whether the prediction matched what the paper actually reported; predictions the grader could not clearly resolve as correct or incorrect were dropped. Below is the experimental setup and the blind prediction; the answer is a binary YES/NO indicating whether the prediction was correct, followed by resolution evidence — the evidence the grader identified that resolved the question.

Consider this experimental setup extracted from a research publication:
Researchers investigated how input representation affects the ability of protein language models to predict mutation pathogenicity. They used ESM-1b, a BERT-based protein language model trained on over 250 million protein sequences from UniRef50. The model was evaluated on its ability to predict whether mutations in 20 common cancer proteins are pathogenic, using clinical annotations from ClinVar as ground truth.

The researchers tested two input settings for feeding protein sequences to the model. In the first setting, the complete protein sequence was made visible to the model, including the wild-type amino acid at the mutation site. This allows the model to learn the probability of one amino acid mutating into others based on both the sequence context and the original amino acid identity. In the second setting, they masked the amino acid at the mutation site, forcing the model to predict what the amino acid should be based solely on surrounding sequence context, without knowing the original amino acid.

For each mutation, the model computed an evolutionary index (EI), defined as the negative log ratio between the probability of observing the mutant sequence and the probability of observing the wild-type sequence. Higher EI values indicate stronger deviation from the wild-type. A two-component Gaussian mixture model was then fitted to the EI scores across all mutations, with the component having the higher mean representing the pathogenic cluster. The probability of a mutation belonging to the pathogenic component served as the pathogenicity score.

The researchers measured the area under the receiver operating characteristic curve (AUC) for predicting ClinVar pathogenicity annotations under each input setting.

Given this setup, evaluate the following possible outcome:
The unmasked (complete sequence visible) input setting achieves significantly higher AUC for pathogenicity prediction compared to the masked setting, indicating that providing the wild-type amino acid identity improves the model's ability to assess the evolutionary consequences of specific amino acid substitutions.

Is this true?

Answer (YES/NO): YES